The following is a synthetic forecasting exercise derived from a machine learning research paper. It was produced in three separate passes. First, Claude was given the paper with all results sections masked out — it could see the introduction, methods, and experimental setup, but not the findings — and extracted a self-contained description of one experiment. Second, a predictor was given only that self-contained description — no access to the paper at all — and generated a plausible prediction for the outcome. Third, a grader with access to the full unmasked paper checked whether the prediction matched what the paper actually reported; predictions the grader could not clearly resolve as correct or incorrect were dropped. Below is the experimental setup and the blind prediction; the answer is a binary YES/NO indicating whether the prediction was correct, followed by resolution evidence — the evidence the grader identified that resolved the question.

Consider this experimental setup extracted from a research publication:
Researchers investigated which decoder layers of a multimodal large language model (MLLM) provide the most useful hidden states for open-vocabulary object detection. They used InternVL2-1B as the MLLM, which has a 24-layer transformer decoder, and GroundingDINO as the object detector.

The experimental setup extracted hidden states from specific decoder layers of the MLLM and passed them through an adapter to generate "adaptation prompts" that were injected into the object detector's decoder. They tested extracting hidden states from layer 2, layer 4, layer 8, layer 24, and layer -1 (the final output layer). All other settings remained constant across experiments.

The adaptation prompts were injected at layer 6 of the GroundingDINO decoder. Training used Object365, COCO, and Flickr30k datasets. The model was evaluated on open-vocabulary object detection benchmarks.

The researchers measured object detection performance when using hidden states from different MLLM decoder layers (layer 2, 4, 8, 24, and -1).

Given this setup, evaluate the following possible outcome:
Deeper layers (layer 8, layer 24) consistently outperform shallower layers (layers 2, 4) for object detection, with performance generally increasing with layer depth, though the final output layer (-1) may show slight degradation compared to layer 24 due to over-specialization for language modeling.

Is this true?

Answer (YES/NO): NO